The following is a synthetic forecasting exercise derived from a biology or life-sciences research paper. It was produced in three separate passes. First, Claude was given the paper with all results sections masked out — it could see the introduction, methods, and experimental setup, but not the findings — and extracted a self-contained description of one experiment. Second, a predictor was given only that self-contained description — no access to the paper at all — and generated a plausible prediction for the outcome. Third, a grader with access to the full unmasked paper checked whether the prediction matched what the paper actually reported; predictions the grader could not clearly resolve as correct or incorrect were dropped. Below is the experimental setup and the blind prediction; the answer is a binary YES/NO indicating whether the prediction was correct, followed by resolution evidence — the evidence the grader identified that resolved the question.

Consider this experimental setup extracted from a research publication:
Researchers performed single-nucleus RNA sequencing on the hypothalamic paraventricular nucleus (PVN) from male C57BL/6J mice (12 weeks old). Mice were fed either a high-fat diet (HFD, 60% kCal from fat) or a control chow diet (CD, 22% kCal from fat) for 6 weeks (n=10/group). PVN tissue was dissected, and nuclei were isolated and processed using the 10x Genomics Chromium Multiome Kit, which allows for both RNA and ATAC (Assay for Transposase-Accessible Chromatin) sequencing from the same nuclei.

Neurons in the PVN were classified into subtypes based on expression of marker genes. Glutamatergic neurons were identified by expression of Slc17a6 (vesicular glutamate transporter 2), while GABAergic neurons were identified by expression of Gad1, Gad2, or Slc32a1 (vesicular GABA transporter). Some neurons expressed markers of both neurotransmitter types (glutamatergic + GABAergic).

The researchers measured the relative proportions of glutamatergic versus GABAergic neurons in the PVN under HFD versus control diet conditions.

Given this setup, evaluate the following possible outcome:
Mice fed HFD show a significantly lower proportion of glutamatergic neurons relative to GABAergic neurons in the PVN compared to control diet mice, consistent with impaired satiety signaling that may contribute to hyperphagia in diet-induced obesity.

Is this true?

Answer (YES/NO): NO